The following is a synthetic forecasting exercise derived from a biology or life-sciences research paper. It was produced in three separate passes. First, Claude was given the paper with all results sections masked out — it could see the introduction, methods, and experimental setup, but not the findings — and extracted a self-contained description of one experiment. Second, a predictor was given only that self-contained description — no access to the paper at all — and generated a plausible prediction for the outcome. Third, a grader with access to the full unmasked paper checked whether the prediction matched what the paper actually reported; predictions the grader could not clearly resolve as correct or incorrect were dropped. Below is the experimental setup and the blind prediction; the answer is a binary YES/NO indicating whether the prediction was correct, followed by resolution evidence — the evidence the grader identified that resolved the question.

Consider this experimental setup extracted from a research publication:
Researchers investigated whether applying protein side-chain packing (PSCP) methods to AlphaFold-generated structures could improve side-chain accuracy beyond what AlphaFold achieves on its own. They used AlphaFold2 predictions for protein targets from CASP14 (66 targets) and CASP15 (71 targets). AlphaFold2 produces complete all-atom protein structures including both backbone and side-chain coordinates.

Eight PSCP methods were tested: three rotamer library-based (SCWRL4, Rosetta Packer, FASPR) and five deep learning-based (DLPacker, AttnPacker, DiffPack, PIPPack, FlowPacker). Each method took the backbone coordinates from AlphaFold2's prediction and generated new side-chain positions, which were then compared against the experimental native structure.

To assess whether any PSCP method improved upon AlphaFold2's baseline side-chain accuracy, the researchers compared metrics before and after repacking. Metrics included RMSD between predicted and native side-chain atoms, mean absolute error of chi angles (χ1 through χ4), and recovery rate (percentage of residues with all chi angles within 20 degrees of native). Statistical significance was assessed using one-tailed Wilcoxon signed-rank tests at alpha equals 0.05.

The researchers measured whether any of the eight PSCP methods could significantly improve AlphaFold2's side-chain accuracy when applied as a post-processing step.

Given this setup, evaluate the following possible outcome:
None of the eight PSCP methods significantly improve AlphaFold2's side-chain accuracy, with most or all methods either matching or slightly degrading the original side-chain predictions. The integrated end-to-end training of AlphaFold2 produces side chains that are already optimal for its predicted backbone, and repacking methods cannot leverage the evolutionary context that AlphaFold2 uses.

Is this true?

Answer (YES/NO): YES